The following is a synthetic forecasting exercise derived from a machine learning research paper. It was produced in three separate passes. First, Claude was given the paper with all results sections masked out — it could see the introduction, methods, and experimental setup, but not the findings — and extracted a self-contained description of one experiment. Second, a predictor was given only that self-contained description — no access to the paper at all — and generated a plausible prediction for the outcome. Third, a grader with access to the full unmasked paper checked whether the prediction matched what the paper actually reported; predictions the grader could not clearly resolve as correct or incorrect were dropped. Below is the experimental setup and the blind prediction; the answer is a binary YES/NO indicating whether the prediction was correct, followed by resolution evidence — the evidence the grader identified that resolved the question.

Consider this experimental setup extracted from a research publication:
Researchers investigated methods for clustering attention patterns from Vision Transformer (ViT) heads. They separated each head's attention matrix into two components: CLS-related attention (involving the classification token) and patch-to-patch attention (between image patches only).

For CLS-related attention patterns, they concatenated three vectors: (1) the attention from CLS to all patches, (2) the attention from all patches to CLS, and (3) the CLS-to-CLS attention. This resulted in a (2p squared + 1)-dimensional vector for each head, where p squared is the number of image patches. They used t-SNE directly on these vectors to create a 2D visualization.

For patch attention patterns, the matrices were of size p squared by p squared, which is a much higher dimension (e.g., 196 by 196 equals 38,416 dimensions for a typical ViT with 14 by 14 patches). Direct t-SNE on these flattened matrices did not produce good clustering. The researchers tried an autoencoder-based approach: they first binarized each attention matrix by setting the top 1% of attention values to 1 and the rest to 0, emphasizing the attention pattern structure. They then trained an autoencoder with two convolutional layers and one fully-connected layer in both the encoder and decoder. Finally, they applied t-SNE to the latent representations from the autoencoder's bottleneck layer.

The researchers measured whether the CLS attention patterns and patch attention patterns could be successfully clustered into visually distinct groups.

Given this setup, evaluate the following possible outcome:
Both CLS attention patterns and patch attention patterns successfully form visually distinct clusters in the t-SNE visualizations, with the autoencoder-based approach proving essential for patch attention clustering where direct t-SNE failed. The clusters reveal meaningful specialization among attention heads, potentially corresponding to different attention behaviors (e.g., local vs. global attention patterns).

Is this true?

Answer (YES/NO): YES